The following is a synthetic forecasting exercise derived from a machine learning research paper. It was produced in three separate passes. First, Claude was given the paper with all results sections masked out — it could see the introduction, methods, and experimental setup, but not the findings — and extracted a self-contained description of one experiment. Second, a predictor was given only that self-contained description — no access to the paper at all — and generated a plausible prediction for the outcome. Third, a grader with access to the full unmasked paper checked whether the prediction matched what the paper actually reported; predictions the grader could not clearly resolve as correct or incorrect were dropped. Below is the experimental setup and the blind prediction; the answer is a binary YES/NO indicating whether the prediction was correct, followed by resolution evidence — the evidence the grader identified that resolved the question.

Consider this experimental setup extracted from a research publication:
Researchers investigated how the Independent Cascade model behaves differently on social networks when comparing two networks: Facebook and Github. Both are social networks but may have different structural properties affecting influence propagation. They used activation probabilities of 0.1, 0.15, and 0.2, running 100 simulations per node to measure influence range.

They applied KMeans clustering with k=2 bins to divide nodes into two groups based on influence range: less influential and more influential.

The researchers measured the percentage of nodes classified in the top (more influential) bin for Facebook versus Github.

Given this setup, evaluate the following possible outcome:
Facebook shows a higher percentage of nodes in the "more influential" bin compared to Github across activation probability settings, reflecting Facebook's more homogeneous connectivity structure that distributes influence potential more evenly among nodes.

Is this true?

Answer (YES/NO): NO